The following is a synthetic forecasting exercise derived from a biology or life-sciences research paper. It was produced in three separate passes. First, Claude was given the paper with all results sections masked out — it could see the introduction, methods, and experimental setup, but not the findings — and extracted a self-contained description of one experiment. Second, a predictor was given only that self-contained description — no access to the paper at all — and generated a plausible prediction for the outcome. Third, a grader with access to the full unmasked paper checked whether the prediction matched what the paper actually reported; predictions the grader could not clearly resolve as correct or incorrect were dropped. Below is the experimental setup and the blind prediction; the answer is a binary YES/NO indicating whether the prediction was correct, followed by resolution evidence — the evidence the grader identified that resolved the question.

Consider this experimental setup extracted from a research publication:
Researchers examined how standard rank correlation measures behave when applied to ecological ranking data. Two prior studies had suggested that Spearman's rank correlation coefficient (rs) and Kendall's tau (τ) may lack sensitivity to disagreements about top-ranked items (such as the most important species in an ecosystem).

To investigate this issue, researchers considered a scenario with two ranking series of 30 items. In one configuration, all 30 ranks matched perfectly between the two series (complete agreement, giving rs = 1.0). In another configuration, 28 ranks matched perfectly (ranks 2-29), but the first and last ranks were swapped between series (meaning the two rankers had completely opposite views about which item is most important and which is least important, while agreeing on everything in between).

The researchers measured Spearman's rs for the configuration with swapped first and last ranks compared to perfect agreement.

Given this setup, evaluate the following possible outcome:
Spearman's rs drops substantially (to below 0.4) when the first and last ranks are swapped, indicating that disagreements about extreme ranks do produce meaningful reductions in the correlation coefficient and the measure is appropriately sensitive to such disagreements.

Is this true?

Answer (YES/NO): NO